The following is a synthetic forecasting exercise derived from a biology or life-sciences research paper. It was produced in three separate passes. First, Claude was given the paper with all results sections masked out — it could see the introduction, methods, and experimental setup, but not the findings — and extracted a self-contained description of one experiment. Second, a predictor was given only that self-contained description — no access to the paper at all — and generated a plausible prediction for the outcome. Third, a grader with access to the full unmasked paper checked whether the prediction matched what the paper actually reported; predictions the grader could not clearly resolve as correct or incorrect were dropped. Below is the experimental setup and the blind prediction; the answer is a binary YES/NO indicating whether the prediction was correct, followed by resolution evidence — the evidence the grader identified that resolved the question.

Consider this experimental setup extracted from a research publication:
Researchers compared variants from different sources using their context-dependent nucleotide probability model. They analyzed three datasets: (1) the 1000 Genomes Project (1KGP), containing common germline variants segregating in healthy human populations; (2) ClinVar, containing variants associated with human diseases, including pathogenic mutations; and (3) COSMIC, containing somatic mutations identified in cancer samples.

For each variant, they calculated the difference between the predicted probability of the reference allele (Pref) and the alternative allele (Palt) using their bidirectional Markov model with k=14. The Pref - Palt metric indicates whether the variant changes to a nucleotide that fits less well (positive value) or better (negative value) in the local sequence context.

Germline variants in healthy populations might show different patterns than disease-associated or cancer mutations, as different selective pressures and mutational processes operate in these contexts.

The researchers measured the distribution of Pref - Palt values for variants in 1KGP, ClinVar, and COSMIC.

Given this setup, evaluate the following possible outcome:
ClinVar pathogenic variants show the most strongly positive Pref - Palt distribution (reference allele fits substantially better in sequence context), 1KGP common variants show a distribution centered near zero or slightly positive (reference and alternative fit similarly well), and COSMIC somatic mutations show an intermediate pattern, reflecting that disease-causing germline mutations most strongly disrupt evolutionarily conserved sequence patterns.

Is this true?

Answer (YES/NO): NO